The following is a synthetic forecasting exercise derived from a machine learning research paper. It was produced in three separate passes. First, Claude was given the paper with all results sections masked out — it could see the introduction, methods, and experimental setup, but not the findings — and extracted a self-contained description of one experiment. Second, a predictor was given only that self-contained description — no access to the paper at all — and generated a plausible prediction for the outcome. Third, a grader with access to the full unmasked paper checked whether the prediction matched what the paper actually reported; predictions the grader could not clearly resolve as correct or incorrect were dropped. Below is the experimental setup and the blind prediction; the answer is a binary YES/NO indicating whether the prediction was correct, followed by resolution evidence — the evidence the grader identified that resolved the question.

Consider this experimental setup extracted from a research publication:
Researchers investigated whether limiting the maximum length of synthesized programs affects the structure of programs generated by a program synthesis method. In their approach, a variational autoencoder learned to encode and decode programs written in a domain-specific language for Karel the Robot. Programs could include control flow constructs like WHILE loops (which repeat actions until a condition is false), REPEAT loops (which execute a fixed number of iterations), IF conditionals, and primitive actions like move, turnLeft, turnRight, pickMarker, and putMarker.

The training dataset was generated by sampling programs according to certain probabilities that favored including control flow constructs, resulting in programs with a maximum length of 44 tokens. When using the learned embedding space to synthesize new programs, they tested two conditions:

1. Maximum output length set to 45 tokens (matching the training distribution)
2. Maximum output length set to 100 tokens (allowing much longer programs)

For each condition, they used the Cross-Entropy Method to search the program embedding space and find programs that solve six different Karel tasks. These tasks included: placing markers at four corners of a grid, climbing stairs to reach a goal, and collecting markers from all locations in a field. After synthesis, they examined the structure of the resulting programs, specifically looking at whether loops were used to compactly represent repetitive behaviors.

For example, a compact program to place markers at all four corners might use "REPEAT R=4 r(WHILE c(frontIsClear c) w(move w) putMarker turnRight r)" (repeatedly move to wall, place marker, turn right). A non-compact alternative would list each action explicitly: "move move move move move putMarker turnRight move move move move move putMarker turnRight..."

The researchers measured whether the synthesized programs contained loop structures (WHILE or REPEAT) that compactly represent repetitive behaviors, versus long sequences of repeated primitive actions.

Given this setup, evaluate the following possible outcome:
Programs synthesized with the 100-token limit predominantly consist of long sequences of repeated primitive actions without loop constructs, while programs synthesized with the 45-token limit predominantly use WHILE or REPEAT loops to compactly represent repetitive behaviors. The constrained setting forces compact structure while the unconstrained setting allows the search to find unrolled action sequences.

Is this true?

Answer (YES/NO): NO